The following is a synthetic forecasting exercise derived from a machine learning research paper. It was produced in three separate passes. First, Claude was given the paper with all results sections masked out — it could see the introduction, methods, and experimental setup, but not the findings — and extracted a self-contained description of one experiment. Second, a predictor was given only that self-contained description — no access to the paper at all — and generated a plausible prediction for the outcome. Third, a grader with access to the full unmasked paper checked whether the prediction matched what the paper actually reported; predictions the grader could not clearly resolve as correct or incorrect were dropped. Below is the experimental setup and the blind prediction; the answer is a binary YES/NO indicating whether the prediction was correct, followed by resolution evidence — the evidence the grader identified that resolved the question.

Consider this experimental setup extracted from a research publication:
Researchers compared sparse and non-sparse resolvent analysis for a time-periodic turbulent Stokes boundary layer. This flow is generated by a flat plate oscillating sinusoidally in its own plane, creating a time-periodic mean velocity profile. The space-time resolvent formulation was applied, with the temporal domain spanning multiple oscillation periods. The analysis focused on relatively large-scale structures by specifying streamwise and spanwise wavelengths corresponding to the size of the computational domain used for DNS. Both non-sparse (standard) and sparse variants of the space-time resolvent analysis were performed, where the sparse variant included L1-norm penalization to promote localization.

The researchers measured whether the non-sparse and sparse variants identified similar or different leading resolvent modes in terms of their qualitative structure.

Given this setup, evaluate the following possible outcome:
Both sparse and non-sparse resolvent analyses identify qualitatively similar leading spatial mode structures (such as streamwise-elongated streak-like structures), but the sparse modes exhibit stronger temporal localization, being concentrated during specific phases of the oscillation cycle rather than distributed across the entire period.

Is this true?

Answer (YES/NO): NO